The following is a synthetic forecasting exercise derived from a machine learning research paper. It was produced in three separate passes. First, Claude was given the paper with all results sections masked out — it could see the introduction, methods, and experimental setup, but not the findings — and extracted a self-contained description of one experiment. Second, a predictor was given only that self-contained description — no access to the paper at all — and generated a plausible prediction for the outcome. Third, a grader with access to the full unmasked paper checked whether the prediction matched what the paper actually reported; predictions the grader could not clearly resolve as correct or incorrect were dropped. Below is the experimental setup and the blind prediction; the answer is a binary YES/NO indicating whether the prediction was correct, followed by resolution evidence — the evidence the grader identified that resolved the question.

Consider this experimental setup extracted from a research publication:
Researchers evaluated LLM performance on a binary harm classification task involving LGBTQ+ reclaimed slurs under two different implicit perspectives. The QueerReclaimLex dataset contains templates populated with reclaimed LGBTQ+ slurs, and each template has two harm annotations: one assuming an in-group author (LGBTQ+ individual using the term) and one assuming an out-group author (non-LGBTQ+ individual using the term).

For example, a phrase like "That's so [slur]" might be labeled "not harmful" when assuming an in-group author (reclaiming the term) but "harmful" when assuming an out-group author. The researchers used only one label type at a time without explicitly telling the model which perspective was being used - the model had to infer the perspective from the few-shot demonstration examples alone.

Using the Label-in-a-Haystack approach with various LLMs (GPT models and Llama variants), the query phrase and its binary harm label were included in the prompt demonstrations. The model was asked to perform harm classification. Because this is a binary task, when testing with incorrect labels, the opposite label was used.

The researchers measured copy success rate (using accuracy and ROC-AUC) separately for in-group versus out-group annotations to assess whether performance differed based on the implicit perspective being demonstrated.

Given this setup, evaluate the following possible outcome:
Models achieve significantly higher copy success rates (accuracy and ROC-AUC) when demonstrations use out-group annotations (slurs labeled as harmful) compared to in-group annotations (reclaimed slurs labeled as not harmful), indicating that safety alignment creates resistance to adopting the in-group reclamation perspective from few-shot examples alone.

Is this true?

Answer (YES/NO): YES